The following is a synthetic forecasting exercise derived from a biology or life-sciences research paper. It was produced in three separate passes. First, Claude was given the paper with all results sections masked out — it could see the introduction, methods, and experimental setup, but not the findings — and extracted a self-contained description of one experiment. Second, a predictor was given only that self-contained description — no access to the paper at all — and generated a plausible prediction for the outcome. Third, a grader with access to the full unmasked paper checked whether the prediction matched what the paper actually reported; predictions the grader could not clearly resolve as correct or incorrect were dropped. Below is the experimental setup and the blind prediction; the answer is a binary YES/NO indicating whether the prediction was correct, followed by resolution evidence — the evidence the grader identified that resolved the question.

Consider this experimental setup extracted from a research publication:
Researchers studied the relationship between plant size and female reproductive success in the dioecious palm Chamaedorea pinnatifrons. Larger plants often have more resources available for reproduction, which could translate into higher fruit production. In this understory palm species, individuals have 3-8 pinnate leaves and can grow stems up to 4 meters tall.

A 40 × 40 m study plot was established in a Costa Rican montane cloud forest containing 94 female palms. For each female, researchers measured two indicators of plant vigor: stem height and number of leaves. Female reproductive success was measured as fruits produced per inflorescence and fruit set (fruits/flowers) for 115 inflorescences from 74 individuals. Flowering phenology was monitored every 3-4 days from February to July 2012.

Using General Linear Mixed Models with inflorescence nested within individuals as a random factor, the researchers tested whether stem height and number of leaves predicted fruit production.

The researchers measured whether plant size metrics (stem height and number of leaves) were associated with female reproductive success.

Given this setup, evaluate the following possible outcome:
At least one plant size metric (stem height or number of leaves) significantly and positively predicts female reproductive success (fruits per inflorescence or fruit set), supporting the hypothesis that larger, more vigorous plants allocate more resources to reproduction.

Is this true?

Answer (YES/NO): NO